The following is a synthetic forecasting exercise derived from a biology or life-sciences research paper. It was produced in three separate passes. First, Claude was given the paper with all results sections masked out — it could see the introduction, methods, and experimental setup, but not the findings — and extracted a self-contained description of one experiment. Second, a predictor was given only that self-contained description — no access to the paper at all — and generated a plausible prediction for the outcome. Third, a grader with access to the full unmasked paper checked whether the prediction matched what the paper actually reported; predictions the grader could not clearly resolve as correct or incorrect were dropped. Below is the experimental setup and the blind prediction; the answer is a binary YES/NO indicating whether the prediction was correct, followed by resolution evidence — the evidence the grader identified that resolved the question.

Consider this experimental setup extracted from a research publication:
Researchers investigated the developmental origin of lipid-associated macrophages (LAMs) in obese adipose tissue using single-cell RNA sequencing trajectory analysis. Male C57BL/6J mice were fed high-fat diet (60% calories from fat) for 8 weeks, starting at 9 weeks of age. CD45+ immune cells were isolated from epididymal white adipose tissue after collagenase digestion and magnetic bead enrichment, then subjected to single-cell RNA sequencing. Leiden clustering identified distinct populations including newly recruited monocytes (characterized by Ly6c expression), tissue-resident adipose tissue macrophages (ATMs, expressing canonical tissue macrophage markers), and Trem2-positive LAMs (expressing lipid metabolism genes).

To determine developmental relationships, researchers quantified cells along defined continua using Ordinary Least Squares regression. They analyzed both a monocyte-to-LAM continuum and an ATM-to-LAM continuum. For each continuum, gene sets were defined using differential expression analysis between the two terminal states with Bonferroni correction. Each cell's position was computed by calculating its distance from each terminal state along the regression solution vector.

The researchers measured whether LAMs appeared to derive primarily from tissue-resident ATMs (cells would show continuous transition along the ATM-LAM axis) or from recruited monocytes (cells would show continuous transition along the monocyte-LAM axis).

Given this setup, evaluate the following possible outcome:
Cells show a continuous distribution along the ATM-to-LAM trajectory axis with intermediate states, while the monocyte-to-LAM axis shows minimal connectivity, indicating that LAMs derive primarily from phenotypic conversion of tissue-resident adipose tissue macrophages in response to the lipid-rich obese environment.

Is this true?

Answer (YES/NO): NO